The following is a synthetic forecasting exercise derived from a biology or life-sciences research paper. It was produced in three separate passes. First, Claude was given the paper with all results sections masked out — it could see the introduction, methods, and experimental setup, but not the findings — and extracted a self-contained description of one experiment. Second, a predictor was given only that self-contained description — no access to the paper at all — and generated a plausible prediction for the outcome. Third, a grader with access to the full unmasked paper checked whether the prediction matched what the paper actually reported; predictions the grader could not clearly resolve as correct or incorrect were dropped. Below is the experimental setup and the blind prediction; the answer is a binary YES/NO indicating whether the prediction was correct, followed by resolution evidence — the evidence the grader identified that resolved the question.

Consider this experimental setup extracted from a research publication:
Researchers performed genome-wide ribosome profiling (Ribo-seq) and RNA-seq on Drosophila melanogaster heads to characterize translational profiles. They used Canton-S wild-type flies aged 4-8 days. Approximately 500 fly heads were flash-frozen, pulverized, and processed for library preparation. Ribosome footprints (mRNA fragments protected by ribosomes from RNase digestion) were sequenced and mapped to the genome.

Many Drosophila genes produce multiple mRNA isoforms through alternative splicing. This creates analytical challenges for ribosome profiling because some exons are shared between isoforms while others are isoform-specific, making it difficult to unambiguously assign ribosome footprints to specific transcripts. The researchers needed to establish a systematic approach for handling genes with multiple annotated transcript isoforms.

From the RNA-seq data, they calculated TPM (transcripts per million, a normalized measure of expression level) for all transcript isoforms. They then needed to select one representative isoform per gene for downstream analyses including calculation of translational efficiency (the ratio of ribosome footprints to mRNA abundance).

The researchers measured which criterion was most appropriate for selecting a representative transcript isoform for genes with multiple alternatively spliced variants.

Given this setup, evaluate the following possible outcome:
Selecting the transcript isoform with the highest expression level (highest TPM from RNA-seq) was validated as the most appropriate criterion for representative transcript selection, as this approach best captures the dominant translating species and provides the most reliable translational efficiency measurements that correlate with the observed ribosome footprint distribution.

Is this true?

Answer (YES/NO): YES